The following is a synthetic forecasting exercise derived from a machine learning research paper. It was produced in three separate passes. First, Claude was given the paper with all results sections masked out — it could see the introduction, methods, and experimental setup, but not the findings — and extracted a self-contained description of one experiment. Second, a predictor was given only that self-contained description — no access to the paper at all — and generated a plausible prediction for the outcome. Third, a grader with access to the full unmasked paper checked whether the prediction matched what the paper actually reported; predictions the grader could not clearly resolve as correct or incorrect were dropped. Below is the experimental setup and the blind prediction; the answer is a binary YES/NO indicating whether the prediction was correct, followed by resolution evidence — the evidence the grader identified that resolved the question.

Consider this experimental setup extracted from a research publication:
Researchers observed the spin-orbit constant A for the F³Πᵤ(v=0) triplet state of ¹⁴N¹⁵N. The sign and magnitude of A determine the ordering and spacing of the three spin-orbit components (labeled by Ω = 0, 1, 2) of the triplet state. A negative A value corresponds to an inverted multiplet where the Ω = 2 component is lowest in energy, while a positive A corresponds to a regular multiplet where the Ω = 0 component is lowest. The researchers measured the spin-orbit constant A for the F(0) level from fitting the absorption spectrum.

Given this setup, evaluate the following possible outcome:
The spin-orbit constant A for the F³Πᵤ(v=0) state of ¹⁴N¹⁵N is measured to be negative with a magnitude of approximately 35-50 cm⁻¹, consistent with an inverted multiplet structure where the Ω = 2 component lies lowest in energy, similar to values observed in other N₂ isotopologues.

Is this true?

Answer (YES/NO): NO